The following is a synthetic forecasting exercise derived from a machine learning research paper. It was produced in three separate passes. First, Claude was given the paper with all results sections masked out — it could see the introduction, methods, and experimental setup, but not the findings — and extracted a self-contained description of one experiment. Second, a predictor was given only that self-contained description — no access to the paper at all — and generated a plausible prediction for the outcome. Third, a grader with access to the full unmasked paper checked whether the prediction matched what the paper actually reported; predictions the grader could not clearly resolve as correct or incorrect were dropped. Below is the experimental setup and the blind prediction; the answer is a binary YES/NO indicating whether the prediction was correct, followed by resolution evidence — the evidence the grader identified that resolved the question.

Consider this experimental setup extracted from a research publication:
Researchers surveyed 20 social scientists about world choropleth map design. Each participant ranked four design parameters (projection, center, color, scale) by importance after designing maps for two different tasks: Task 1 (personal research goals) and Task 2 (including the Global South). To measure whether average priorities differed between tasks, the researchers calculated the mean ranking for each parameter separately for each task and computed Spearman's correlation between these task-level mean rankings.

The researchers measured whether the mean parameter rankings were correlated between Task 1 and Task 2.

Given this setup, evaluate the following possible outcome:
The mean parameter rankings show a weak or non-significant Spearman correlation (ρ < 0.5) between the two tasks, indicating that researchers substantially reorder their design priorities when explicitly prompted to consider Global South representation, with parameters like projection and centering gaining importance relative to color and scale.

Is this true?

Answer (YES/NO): NO